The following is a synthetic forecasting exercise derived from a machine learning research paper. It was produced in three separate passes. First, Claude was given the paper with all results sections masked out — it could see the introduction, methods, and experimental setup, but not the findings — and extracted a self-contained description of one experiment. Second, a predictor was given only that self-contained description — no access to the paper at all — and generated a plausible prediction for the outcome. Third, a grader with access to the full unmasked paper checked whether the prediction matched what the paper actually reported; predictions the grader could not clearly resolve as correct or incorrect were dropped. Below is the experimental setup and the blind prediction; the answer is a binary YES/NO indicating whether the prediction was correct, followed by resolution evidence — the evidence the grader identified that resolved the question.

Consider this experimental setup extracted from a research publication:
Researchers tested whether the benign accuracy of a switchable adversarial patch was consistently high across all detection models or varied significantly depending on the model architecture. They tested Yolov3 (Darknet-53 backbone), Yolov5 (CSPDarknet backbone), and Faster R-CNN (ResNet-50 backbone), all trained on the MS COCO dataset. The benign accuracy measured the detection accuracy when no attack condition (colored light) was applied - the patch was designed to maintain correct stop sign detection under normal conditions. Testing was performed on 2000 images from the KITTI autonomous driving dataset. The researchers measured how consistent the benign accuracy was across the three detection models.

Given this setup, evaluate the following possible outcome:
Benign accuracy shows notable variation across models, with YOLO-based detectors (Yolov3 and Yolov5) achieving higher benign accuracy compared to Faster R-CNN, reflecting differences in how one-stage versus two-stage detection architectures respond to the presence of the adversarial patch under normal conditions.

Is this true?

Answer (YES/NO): NO